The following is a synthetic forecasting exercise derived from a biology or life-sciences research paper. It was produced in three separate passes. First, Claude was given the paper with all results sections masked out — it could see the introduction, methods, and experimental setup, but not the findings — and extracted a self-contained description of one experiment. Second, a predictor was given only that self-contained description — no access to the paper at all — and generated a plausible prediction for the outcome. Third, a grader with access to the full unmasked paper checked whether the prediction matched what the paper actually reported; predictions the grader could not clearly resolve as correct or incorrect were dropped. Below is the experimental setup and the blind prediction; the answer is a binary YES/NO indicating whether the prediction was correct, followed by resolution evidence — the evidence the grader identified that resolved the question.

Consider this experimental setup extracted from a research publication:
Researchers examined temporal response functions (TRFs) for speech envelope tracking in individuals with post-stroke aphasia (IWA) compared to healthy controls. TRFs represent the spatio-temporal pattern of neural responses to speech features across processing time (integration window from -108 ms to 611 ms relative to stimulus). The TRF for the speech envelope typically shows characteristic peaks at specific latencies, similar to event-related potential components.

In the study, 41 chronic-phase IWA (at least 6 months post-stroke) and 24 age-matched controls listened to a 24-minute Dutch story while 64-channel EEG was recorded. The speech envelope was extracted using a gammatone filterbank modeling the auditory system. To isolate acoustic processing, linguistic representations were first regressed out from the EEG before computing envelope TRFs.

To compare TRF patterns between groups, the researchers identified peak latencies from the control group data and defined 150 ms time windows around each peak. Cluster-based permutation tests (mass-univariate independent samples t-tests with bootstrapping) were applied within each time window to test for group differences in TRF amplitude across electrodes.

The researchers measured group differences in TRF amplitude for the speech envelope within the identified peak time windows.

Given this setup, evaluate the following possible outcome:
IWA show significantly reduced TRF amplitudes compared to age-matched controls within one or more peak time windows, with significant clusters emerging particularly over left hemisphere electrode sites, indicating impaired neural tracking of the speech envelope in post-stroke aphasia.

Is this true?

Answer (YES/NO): YES